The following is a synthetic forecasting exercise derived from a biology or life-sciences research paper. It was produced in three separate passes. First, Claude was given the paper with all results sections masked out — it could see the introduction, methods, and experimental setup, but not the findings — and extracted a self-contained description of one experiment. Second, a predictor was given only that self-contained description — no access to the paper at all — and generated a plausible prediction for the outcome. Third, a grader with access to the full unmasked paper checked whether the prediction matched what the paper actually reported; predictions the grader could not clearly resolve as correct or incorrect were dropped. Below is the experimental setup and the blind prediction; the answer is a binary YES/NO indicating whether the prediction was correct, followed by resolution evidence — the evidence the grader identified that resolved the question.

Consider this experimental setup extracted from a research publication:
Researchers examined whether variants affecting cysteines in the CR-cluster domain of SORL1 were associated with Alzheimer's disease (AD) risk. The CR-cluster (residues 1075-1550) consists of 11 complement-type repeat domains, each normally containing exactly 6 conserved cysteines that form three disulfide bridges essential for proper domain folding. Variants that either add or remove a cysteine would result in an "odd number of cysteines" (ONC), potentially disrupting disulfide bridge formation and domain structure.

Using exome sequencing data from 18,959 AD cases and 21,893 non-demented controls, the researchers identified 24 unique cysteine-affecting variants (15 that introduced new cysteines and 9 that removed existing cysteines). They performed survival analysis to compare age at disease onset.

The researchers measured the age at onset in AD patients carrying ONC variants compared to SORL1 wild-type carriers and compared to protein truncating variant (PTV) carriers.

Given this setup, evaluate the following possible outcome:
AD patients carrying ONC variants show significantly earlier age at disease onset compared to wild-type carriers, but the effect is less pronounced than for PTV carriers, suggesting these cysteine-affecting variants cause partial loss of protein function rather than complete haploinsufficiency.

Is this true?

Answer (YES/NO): YES